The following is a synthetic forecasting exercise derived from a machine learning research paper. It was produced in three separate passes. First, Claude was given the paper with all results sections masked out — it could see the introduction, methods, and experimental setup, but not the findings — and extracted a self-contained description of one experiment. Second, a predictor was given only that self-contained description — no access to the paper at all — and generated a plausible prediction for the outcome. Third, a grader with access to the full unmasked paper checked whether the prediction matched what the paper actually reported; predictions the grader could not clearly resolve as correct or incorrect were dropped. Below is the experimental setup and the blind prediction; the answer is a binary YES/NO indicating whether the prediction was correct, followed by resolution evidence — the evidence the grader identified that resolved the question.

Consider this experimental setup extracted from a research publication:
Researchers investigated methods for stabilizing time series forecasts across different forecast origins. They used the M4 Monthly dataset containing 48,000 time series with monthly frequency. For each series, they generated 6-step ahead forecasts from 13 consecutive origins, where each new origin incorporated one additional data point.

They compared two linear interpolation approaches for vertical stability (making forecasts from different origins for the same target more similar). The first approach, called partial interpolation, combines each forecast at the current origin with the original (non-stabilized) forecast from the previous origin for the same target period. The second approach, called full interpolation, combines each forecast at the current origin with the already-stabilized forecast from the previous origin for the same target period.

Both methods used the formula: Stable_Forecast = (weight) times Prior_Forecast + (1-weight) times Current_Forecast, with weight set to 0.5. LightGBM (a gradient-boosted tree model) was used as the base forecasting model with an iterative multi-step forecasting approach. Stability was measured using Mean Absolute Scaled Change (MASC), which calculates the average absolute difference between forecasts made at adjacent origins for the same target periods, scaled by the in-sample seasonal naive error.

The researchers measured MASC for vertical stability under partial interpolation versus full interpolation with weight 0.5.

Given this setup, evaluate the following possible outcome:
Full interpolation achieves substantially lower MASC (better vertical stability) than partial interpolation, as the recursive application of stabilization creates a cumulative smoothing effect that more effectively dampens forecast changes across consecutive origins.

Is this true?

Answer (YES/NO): YES